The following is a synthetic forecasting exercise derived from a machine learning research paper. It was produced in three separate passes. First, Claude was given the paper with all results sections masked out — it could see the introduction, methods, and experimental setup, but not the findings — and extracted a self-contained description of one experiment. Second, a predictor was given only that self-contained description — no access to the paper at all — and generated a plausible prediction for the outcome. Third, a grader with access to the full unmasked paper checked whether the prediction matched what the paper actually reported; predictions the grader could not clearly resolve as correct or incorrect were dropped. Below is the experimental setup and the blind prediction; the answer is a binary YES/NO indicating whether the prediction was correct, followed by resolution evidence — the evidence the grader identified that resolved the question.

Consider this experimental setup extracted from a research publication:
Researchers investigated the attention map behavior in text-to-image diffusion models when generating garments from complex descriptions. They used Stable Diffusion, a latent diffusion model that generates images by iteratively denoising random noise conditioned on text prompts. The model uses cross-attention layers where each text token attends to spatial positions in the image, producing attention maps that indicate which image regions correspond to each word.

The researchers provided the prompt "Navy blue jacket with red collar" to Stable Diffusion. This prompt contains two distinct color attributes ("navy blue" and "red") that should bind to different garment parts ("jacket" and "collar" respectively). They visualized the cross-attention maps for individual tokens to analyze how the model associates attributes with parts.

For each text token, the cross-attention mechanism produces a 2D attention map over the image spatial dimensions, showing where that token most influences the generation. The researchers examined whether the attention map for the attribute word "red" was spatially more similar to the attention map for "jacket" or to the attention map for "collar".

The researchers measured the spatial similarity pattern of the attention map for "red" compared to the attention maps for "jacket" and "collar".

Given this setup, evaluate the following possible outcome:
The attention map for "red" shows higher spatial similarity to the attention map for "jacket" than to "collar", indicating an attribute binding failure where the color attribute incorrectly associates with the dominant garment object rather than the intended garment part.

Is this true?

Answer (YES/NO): YES